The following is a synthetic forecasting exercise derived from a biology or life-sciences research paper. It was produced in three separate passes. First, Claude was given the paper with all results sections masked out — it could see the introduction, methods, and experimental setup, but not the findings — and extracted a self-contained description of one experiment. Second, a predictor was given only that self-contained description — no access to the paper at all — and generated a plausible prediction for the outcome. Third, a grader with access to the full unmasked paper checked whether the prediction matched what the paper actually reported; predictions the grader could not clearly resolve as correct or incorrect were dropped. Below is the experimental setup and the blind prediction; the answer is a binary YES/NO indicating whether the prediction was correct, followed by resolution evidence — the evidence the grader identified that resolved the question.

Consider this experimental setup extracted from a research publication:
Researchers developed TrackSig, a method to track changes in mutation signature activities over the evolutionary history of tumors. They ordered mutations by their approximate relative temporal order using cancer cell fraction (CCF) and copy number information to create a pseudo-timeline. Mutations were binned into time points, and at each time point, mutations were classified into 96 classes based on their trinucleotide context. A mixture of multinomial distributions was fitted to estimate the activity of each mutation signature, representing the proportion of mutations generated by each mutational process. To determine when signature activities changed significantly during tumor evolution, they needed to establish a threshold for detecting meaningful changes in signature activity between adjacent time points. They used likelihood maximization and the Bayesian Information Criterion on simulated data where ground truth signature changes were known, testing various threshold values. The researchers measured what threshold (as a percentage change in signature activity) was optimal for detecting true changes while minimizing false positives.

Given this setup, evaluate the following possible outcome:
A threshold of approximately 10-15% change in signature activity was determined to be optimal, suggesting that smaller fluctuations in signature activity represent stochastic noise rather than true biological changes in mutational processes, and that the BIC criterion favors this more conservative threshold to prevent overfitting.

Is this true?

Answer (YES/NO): NO